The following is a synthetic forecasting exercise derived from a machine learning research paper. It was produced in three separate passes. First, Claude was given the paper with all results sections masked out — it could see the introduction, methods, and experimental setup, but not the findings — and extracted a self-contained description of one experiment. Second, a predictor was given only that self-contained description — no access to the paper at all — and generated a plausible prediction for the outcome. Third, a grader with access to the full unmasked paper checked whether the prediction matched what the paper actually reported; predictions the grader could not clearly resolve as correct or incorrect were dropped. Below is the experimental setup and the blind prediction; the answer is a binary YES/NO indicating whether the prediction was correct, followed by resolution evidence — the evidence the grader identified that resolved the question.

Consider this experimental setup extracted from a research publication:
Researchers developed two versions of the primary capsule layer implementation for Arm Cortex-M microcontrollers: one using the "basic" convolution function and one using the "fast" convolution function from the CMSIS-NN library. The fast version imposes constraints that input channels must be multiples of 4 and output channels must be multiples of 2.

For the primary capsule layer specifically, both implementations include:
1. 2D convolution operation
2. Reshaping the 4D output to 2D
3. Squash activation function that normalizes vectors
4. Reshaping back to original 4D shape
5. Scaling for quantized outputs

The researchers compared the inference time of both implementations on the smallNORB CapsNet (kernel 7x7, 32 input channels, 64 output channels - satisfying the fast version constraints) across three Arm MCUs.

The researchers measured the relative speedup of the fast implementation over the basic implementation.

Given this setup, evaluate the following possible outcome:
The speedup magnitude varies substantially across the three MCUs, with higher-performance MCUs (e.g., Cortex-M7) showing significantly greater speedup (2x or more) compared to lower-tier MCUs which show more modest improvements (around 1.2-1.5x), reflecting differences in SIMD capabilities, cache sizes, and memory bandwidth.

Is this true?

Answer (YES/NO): NO